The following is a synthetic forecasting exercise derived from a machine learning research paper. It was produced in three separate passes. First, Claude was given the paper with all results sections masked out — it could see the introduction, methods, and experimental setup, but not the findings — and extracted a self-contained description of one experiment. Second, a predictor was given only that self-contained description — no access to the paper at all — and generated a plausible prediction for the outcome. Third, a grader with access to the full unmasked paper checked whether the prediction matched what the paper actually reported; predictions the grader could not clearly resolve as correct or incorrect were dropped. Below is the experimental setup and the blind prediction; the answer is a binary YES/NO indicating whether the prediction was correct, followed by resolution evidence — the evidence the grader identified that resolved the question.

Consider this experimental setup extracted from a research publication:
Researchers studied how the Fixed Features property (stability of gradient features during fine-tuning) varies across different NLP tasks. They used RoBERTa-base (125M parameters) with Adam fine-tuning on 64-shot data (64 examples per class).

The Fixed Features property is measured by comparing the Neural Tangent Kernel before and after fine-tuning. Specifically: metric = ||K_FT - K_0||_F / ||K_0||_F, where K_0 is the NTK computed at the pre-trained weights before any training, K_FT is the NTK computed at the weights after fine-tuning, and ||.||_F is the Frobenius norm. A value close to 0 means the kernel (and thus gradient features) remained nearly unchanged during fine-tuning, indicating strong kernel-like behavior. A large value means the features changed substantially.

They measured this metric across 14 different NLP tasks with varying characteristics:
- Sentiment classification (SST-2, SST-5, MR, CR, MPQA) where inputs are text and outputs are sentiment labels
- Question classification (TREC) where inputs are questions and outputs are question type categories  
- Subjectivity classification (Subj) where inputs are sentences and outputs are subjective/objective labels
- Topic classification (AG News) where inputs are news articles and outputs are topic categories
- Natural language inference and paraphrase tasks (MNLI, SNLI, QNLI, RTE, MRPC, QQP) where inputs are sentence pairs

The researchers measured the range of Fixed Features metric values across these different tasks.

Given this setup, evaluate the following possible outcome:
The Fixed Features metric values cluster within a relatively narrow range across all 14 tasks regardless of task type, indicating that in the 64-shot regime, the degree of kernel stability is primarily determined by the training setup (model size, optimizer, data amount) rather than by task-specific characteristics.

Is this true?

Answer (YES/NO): NO